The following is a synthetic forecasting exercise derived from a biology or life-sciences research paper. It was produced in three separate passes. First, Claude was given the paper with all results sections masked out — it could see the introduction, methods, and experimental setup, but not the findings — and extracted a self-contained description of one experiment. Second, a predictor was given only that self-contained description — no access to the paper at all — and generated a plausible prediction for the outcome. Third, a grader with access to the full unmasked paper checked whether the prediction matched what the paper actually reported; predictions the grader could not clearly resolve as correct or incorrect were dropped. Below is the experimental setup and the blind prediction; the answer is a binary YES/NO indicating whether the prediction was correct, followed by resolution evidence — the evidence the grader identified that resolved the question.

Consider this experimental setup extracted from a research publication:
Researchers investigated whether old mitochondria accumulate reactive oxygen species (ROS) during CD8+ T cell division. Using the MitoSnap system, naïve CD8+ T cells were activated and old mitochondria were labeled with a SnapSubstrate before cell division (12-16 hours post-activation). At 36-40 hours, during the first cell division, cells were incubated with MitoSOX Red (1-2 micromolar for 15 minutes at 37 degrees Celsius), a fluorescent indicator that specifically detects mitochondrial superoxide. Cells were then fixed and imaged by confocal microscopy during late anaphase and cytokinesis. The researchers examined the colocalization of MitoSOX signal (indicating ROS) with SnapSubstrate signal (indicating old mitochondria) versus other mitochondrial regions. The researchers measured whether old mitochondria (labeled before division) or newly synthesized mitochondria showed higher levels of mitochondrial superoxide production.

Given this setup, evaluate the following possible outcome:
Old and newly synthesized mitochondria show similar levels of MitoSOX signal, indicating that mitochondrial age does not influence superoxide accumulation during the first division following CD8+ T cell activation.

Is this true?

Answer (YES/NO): NO